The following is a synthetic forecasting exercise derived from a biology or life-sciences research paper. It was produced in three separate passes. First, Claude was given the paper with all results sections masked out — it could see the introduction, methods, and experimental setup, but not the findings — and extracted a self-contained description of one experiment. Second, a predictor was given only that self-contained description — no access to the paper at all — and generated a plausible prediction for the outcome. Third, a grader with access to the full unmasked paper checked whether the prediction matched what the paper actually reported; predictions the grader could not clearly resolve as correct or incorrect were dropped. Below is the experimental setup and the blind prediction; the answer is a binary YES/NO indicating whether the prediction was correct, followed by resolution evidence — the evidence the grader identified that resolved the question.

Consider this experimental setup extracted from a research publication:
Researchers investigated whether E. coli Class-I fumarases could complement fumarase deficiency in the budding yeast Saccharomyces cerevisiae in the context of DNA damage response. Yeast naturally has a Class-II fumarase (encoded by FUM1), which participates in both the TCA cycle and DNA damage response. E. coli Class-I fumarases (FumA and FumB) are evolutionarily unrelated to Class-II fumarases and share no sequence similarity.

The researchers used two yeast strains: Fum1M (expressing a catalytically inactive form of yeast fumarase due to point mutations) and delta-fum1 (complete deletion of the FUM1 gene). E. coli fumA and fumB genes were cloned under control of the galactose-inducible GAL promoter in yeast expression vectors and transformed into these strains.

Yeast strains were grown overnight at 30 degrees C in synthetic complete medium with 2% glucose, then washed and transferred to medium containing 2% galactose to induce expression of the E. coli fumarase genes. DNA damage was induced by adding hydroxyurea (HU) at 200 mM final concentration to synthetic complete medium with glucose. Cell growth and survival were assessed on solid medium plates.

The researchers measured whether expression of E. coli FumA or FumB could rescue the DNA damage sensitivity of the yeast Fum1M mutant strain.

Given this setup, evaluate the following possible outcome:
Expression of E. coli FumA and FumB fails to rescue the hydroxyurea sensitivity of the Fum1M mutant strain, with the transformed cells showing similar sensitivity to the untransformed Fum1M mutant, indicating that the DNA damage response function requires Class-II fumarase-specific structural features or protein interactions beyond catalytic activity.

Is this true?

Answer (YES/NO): NO